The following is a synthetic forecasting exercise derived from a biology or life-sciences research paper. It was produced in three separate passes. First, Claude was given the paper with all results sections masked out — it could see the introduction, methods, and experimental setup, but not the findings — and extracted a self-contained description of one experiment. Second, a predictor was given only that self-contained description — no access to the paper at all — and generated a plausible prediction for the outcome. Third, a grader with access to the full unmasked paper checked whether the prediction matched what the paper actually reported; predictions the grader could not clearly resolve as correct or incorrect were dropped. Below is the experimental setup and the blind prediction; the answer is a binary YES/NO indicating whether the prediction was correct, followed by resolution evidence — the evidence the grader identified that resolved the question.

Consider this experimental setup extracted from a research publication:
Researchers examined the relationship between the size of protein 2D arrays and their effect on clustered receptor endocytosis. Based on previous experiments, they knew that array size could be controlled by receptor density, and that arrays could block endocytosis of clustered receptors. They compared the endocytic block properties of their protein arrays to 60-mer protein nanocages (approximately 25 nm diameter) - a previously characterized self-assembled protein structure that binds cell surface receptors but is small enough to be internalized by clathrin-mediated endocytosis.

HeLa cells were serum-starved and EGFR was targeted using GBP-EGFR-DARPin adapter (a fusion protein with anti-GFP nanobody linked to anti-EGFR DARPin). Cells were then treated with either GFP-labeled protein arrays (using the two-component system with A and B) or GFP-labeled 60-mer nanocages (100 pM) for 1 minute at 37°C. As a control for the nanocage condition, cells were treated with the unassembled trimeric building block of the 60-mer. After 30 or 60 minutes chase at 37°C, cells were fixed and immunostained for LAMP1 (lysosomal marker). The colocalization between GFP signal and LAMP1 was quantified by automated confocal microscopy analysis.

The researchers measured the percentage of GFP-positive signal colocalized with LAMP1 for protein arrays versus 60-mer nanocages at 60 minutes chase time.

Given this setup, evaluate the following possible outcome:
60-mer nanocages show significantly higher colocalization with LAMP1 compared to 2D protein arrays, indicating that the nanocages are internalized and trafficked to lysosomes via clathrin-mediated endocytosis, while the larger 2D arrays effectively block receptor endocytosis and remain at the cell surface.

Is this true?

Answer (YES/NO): YES